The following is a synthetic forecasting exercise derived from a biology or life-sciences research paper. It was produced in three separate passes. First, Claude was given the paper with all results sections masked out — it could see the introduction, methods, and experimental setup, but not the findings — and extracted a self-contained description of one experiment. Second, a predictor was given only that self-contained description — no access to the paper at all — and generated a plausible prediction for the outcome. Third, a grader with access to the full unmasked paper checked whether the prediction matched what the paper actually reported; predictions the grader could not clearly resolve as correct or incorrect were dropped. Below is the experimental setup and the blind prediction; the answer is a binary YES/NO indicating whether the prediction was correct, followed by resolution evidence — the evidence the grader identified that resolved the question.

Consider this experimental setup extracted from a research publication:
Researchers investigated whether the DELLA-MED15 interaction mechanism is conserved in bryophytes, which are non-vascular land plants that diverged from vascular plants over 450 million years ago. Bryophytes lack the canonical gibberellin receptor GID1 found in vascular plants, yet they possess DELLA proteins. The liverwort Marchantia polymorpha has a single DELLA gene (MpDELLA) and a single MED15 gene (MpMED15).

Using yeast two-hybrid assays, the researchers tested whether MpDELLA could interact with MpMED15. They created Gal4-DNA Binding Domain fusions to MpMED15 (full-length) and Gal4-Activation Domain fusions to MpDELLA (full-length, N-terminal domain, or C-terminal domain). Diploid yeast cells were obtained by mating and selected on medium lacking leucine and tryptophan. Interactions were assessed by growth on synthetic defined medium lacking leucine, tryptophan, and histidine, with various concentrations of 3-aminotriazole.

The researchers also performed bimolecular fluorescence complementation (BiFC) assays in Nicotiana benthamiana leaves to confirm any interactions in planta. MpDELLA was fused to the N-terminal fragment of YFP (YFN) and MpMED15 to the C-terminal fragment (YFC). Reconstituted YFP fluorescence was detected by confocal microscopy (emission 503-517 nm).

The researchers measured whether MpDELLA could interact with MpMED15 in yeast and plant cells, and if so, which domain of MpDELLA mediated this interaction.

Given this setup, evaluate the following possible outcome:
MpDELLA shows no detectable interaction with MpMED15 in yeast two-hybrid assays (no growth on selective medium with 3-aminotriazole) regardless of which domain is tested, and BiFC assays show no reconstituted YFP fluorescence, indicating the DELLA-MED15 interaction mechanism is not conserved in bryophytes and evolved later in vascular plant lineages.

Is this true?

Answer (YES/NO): NO